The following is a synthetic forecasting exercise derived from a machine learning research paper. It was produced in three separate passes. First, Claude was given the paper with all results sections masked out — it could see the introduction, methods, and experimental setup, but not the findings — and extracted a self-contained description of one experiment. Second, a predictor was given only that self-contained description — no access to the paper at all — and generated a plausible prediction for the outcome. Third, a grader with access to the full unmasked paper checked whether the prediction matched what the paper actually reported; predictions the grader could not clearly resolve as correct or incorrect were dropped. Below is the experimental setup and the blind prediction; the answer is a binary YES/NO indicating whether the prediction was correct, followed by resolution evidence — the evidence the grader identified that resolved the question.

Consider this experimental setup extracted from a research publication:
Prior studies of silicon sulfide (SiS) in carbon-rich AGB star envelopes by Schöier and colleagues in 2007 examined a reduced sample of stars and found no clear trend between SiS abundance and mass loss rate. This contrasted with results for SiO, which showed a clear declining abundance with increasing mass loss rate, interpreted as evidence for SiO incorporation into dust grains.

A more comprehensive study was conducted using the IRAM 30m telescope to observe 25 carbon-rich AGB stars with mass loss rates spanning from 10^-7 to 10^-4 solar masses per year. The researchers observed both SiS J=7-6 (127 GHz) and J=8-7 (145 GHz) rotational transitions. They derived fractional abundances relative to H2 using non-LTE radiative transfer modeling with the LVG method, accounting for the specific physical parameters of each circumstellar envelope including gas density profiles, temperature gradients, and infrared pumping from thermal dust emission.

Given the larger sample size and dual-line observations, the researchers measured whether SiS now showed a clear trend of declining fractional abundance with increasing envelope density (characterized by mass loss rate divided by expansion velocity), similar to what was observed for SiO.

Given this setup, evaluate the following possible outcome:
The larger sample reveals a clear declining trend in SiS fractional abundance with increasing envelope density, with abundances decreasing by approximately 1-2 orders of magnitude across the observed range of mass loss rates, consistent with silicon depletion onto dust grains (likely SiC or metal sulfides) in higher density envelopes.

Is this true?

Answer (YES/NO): NO